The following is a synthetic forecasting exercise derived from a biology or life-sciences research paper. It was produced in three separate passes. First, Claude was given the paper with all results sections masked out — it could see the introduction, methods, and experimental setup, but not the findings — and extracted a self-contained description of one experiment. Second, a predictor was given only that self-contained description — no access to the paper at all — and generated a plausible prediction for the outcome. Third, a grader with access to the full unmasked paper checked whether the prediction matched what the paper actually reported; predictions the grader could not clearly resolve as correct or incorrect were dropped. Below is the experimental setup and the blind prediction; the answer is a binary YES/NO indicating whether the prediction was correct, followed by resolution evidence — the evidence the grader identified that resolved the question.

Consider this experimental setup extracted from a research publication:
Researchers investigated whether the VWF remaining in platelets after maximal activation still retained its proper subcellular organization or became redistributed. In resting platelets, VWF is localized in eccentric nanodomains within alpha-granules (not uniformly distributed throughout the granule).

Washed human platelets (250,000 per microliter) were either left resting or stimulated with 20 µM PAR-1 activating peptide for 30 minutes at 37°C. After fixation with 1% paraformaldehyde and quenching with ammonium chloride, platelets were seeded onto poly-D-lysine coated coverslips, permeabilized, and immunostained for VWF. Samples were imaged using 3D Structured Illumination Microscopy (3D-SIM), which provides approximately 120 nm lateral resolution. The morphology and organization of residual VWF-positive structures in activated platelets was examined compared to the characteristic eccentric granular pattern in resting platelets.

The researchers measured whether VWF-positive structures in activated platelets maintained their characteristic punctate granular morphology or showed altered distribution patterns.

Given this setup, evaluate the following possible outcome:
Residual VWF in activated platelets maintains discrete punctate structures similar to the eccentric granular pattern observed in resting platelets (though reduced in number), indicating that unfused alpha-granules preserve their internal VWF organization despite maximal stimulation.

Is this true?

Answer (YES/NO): NO